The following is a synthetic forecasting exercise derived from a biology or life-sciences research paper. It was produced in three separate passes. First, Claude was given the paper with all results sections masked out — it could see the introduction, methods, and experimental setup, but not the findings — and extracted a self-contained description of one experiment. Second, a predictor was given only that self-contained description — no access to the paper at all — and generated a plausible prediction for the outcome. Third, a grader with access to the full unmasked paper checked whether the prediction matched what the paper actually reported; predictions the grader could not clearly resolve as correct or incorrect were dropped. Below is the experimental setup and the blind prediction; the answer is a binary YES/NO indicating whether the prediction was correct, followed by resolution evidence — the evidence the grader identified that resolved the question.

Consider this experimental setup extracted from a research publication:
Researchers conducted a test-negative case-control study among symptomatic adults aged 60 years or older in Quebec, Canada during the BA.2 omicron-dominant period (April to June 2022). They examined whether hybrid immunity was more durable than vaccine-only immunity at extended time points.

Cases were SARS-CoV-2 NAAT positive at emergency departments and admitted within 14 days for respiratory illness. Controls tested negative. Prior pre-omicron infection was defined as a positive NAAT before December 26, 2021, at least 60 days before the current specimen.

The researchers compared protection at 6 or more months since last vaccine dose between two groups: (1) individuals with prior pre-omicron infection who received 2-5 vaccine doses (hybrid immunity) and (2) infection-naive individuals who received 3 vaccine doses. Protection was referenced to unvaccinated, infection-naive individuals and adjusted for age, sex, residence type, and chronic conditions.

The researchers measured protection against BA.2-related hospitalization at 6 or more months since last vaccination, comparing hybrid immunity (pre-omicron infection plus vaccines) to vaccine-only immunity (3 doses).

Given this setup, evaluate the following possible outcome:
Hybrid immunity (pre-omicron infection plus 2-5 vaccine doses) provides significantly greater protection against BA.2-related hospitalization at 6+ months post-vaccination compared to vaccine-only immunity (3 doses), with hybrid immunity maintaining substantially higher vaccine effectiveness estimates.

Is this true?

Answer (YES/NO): YES